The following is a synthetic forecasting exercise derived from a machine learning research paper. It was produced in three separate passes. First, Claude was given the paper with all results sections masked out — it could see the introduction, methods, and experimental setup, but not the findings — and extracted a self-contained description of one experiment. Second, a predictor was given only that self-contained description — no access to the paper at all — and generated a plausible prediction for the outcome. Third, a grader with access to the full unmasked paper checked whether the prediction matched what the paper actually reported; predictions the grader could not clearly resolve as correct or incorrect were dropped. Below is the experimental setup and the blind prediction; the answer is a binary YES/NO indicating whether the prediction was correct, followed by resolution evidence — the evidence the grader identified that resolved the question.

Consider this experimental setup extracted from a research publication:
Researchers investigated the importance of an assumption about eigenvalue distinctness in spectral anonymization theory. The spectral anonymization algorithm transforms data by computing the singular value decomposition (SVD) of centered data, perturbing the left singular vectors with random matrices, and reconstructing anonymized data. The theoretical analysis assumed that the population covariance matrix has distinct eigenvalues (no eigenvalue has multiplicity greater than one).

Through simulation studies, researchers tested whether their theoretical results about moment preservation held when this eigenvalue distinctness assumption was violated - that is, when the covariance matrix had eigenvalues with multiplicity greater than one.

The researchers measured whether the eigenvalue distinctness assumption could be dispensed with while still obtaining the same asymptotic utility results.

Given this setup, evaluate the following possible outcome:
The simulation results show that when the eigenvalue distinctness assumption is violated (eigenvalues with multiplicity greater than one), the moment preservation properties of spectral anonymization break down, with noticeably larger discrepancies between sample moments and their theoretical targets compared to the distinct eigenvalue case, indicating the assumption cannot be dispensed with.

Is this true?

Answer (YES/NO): YES